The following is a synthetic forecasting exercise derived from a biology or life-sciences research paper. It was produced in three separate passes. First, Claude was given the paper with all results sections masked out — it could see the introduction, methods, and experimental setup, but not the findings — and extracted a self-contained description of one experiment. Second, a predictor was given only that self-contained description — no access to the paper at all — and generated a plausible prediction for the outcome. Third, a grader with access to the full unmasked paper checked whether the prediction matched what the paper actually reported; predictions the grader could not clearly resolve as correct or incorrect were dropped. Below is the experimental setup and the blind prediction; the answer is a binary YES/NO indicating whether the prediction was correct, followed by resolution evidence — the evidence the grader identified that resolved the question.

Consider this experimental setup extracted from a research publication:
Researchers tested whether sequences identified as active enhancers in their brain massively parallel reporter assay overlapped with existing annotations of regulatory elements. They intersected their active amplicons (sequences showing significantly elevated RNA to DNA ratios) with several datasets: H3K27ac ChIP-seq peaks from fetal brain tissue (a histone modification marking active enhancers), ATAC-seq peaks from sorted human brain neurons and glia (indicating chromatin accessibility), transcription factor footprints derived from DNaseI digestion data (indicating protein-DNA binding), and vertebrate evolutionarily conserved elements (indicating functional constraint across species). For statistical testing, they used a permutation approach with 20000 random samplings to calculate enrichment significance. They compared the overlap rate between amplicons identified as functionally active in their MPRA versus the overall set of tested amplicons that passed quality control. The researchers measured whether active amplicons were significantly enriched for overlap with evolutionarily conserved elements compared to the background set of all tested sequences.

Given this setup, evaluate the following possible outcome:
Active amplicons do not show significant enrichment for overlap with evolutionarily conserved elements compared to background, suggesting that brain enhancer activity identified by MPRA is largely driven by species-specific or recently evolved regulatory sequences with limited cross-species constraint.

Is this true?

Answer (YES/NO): YES